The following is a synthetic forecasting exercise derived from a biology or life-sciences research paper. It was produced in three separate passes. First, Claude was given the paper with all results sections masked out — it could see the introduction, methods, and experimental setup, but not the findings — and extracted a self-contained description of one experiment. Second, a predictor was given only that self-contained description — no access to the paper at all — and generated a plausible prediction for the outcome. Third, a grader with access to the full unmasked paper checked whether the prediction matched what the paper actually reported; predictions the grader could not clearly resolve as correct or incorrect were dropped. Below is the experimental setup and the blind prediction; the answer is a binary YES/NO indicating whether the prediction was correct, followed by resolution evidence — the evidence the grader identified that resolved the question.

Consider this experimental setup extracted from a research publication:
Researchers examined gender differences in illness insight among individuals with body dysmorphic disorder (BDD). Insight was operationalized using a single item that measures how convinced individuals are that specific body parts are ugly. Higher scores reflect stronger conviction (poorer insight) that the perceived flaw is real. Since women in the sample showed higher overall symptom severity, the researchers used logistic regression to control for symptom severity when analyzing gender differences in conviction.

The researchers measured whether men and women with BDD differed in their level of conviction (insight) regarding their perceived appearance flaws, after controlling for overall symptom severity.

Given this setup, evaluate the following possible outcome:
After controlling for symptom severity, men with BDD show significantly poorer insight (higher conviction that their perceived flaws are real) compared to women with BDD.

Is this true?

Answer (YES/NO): NO